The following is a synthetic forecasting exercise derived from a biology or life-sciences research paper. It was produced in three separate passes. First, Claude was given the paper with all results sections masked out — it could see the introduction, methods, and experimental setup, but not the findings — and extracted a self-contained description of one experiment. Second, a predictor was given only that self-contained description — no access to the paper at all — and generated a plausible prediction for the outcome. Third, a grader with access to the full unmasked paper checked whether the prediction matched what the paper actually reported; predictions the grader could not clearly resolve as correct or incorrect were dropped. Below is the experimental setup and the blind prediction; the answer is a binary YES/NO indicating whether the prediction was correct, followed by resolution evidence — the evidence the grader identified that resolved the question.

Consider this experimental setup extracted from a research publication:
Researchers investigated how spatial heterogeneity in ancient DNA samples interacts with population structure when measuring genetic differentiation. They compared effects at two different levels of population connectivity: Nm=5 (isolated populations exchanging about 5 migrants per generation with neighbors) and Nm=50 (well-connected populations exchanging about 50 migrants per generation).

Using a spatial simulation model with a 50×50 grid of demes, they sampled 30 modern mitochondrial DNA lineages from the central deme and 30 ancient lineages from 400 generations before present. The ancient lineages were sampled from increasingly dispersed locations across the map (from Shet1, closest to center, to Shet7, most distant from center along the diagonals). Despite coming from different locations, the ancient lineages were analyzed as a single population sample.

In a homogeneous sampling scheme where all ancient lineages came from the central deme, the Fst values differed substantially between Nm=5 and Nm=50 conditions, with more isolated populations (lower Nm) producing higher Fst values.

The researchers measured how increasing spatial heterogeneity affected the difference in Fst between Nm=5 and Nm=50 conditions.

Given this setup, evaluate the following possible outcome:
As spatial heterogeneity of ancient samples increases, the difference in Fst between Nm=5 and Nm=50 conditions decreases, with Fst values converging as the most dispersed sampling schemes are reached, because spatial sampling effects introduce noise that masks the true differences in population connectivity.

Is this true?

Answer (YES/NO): NO